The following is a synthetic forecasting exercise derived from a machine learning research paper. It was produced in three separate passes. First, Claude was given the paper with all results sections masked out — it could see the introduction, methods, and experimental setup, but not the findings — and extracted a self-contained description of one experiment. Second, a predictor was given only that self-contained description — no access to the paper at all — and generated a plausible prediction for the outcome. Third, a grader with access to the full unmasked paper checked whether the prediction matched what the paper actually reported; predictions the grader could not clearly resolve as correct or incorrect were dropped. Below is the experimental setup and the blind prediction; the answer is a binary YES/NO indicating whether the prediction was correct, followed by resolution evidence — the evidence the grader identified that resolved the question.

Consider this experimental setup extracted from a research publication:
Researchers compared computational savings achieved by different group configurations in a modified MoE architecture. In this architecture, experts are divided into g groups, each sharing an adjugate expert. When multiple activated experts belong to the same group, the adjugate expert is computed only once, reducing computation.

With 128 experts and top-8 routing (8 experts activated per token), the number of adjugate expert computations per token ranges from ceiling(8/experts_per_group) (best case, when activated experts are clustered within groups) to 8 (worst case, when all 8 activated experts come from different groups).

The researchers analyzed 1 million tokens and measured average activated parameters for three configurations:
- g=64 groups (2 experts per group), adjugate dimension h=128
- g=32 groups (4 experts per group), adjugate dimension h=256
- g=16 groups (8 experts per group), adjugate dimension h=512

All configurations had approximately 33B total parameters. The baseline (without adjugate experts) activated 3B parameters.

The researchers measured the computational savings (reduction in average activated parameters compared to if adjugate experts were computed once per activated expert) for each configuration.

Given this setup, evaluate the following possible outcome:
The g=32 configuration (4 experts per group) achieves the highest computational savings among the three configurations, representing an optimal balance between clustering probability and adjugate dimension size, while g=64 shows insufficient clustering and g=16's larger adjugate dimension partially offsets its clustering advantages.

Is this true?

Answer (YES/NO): NO